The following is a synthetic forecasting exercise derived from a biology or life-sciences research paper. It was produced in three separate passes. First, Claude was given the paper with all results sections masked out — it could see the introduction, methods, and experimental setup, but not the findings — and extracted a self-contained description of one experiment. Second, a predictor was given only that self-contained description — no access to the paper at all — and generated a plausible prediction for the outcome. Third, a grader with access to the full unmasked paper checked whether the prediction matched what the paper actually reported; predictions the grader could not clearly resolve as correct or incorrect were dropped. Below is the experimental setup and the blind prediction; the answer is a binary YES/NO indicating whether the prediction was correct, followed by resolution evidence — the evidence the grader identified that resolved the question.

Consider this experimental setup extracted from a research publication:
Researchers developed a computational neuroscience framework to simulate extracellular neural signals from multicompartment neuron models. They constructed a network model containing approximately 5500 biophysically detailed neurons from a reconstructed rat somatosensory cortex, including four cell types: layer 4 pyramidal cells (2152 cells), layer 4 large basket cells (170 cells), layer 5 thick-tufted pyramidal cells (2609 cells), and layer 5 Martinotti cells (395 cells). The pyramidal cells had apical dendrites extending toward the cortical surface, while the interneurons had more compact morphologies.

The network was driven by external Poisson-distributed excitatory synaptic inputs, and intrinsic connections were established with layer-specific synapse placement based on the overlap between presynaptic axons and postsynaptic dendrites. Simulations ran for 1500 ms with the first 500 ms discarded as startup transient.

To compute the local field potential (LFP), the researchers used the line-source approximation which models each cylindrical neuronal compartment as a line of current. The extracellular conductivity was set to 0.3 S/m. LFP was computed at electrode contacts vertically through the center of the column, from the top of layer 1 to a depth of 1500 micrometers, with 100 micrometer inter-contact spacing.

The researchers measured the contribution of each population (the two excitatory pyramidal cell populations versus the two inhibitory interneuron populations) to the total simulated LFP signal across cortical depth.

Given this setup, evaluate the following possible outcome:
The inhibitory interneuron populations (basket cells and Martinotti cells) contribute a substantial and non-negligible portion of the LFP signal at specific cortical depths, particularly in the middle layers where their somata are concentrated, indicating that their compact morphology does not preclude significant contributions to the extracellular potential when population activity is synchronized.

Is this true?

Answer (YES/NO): NO